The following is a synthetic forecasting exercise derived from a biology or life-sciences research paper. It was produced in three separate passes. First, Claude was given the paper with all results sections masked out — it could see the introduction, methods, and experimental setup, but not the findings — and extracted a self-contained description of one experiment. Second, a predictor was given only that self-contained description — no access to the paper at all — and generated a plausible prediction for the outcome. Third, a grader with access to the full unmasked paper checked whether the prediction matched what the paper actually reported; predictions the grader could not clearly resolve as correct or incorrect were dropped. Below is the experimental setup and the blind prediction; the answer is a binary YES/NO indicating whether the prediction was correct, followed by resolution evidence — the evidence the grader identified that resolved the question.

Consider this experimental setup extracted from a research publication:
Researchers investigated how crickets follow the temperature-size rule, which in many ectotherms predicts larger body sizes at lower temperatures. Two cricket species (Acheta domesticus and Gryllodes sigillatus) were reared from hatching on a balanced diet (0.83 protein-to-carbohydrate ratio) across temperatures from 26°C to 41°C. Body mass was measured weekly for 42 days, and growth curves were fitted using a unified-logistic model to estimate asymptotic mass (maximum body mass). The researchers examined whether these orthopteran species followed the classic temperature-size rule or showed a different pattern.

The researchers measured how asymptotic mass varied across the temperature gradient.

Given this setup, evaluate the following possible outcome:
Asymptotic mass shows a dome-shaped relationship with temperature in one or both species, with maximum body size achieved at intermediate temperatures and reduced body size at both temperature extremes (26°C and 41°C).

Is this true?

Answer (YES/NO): YES